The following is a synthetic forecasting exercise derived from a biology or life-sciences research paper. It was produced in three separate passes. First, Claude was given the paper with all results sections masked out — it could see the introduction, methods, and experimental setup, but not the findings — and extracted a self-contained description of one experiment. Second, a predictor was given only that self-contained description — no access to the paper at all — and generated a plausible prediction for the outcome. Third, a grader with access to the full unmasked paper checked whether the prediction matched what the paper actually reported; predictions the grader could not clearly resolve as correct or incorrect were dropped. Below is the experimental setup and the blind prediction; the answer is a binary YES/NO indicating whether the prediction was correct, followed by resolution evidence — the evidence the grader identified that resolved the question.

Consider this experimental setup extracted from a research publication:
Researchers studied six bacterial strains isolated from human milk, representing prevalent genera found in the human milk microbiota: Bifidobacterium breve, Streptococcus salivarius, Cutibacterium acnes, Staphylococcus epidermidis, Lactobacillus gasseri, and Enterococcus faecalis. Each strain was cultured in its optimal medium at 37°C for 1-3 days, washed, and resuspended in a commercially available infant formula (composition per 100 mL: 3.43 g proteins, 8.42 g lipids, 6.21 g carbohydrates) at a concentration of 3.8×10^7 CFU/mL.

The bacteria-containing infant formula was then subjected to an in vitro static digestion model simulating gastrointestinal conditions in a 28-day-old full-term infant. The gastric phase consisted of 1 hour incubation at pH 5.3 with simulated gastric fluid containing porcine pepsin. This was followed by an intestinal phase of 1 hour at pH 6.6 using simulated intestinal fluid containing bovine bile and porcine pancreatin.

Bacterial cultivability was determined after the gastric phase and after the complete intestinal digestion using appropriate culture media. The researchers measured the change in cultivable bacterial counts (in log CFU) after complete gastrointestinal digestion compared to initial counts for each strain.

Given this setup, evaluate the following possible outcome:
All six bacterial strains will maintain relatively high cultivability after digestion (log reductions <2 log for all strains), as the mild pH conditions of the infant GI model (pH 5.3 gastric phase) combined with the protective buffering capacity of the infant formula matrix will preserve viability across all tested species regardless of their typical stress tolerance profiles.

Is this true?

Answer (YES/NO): NO